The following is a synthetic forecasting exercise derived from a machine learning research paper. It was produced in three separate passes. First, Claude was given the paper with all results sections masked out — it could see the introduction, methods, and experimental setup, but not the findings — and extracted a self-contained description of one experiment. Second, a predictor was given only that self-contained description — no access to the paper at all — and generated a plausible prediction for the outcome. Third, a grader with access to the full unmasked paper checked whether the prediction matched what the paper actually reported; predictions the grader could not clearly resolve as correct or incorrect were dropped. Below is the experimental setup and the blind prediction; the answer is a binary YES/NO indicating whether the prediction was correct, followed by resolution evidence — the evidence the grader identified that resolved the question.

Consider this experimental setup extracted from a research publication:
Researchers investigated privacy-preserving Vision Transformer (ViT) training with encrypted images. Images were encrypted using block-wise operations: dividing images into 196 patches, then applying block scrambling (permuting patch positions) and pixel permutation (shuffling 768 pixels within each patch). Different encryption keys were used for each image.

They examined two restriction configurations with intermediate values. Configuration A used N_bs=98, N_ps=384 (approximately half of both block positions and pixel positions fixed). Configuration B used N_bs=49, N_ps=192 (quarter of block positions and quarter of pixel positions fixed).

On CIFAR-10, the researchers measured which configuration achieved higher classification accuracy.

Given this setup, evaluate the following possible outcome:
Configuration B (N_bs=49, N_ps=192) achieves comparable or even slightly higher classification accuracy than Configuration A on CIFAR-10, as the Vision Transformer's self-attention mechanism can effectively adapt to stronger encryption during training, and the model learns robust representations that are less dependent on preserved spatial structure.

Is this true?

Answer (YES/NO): NO